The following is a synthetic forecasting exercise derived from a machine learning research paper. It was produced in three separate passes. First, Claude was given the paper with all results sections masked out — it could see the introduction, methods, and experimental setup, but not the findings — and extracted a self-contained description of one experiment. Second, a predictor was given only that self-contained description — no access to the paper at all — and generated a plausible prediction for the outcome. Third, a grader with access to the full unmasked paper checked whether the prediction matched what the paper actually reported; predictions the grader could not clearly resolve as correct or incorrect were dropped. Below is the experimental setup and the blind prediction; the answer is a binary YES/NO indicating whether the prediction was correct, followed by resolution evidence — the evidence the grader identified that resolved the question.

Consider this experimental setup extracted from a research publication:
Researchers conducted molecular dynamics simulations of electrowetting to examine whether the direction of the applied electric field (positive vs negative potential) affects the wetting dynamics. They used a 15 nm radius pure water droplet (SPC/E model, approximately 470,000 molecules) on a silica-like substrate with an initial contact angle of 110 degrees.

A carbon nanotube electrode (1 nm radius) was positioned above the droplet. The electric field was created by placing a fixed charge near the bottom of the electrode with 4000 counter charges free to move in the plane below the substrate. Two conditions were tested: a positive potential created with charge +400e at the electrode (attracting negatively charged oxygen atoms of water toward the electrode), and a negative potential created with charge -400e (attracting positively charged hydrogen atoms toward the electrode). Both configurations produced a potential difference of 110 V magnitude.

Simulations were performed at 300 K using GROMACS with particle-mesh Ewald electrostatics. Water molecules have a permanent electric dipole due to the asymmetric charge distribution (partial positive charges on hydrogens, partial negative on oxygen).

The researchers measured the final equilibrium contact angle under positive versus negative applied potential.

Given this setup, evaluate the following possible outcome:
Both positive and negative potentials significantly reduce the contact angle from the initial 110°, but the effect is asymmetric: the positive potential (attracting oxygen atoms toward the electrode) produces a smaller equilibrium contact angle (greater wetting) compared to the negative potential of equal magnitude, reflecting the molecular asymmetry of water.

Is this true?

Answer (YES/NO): NO